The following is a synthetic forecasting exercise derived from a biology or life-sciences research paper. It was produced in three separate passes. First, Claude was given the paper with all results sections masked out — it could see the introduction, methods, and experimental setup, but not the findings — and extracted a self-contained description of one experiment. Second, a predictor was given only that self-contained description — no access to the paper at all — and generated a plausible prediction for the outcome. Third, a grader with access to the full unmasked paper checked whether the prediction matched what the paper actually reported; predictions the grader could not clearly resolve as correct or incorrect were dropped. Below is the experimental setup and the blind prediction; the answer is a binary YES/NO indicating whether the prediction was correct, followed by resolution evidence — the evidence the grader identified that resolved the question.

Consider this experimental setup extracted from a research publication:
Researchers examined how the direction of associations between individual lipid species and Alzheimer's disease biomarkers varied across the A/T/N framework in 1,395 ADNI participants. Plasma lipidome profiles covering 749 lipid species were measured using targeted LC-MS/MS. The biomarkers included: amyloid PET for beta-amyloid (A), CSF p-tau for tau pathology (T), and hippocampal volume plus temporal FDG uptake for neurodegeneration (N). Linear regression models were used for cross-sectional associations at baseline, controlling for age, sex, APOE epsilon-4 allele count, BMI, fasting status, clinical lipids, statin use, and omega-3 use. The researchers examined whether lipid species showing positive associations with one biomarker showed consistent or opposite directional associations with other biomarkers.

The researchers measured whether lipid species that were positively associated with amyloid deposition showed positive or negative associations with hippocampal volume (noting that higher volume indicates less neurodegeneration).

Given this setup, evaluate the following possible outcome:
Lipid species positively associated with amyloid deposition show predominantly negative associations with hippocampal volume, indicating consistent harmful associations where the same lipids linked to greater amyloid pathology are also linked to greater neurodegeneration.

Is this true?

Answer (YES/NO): YES